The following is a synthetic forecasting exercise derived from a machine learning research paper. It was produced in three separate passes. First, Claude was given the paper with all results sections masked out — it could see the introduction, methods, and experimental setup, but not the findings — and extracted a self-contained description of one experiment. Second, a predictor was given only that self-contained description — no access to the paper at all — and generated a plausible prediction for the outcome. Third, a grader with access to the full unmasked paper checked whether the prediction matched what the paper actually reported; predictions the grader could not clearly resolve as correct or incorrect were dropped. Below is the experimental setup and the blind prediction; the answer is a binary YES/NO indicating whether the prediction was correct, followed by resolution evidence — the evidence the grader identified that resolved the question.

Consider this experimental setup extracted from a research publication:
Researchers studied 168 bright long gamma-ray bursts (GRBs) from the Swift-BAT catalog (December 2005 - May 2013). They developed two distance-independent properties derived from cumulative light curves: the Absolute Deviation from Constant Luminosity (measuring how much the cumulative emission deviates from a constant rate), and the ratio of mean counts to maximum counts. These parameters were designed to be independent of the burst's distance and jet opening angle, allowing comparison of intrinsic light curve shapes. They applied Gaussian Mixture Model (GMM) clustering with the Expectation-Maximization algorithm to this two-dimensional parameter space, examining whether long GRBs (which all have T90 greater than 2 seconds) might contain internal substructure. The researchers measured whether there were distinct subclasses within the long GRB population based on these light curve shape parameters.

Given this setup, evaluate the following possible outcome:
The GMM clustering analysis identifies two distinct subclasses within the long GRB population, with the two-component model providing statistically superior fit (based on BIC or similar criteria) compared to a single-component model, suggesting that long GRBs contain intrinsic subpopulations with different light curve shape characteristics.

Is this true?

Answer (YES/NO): NO